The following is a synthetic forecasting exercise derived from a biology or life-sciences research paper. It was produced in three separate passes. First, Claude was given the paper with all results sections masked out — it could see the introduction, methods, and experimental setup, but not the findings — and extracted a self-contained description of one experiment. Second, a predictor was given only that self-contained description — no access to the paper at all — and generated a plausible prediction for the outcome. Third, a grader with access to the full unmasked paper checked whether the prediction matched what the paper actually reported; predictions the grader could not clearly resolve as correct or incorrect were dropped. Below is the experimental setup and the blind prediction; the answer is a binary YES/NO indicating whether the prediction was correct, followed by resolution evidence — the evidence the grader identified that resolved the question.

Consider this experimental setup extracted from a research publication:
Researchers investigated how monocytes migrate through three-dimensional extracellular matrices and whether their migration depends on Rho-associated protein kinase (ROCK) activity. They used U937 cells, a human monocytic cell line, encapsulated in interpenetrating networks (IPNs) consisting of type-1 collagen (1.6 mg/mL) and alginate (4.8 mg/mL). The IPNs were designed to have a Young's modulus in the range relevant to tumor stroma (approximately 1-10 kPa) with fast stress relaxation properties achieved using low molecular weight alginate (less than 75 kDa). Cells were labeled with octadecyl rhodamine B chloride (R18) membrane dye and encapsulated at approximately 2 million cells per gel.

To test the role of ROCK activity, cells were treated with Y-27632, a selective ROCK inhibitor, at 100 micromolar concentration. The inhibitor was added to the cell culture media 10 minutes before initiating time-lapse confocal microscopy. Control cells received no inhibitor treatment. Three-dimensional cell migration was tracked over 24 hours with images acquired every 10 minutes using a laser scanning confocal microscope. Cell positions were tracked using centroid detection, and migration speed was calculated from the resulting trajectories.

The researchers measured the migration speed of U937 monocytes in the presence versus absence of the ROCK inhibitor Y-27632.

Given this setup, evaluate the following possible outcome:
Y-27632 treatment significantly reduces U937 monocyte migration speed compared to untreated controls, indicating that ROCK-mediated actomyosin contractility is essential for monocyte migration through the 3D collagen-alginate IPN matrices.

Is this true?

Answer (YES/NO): NO